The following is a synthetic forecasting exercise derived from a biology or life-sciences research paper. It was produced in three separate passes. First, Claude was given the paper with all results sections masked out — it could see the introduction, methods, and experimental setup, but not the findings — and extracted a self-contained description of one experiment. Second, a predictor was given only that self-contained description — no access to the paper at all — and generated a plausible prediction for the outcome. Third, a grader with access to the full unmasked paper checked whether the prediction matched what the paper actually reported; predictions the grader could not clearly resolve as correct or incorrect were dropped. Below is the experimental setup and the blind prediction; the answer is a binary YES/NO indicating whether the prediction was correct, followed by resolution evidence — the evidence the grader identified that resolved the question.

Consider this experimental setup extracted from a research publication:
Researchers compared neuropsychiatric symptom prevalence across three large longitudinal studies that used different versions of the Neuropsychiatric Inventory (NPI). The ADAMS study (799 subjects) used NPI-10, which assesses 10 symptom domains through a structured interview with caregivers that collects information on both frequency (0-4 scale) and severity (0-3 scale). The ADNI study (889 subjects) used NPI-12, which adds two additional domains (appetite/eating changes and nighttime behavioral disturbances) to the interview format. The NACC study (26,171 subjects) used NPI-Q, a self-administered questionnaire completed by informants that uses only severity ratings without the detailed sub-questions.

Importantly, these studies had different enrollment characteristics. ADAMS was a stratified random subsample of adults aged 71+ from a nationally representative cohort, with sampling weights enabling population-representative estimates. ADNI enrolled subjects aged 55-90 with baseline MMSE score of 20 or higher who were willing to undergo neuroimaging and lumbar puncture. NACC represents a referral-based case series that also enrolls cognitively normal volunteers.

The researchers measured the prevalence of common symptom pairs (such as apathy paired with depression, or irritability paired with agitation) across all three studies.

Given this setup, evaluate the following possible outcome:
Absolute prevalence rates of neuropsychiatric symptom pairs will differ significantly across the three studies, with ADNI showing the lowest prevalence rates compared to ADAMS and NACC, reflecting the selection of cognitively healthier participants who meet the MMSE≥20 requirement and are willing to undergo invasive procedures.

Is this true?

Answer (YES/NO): NO